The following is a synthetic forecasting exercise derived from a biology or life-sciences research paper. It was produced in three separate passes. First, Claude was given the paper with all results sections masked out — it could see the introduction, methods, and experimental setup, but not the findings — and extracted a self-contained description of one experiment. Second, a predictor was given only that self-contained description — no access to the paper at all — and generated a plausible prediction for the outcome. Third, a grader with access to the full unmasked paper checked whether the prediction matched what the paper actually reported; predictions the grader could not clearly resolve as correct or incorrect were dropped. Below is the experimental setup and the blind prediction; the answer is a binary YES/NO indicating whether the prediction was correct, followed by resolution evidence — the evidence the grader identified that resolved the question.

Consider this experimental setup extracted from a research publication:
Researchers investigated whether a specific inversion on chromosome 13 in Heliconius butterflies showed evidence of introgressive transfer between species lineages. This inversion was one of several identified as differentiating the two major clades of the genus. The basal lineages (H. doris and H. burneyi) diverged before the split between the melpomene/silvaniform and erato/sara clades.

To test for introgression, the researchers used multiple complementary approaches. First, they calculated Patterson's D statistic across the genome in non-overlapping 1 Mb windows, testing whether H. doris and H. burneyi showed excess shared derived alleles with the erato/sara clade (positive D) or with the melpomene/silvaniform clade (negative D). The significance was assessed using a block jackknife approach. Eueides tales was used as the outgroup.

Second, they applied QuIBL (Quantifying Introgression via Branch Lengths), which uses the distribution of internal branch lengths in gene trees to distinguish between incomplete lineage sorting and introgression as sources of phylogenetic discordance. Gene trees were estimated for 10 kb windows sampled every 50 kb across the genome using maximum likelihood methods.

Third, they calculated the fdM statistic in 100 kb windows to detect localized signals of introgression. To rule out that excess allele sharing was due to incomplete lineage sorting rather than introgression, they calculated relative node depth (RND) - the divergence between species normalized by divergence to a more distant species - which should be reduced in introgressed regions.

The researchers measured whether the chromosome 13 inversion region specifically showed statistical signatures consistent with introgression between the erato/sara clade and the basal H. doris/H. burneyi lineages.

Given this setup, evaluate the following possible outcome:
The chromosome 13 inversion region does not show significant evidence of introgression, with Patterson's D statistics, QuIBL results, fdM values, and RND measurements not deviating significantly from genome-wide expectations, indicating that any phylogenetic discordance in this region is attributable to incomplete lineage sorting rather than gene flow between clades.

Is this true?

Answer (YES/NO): NO